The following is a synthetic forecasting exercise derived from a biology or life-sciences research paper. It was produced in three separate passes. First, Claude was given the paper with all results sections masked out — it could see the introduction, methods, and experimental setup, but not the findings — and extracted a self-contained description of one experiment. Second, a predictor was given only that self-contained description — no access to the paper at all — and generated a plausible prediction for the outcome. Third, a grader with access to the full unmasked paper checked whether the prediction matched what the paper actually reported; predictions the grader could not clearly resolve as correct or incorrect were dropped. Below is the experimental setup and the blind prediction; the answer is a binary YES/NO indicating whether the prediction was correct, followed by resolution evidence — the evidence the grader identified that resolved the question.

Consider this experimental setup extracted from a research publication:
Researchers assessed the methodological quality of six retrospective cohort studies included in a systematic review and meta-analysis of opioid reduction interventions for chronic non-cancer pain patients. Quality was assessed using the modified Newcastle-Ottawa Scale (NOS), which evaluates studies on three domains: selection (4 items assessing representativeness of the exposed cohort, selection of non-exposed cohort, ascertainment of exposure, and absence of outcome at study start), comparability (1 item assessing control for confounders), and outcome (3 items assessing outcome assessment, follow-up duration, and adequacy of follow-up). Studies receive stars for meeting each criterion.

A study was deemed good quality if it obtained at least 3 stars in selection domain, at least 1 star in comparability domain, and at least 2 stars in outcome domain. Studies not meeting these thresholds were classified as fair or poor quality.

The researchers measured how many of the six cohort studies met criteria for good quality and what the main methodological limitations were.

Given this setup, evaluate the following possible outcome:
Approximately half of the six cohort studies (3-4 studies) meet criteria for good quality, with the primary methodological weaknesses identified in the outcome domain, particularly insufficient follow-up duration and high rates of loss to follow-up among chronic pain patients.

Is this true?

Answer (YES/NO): NO